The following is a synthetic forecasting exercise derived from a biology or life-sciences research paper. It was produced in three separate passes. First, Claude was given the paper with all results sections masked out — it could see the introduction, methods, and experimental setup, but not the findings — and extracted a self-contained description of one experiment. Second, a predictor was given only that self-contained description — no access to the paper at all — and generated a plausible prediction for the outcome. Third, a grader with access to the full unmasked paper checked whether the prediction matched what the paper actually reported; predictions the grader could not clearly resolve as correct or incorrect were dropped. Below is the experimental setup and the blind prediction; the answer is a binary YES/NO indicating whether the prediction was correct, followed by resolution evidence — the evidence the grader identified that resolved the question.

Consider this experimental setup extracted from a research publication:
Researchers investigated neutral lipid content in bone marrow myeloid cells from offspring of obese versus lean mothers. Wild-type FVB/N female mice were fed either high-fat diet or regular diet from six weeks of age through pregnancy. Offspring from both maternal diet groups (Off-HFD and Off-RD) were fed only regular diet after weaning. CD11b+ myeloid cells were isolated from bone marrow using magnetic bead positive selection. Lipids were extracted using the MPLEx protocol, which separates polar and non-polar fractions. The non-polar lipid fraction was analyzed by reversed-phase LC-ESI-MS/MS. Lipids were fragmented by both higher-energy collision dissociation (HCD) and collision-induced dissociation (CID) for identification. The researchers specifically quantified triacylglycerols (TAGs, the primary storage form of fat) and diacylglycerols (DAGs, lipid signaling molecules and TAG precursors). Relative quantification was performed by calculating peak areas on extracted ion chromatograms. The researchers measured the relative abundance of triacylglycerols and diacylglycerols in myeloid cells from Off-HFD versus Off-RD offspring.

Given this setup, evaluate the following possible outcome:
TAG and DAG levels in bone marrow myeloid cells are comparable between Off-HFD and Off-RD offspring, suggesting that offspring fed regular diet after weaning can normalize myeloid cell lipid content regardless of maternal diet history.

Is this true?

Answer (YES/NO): NO